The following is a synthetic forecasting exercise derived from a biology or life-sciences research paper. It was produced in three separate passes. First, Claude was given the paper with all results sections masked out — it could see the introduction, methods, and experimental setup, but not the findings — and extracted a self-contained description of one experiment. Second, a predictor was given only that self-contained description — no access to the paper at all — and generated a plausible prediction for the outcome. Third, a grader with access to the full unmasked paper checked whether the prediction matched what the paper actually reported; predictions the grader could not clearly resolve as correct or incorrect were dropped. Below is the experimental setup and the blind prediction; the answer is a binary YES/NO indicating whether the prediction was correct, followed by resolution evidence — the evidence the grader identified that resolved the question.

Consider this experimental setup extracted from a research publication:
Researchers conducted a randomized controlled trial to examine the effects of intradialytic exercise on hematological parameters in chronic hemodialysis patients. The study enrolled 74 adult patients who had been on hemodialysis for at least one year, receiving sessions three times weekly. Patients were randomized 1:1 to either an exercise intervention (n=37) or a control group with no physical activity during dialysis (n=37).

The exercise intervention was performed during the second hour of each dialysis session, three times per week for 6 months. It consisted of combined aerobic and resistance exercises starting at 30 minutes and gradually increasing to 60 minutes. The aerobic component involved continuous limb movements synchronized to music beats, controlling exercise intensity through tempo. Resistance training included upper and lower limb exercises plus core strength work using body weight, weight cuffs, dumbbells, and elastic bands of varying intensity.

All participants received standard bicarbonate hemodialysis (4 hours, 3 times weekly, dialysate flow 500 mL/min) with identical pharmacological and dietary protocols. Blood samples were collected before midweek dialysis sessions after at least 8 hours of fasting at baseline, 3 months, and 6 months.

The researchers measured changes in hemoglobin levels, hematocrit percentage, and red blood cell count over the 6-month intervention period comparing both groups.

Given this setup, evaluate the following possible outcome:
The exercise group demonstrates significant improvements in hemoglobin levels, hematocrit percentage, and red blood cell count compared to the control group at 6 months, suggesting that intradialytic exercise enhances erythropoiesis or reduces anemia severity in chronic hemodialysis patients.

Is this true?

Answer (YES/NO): YES